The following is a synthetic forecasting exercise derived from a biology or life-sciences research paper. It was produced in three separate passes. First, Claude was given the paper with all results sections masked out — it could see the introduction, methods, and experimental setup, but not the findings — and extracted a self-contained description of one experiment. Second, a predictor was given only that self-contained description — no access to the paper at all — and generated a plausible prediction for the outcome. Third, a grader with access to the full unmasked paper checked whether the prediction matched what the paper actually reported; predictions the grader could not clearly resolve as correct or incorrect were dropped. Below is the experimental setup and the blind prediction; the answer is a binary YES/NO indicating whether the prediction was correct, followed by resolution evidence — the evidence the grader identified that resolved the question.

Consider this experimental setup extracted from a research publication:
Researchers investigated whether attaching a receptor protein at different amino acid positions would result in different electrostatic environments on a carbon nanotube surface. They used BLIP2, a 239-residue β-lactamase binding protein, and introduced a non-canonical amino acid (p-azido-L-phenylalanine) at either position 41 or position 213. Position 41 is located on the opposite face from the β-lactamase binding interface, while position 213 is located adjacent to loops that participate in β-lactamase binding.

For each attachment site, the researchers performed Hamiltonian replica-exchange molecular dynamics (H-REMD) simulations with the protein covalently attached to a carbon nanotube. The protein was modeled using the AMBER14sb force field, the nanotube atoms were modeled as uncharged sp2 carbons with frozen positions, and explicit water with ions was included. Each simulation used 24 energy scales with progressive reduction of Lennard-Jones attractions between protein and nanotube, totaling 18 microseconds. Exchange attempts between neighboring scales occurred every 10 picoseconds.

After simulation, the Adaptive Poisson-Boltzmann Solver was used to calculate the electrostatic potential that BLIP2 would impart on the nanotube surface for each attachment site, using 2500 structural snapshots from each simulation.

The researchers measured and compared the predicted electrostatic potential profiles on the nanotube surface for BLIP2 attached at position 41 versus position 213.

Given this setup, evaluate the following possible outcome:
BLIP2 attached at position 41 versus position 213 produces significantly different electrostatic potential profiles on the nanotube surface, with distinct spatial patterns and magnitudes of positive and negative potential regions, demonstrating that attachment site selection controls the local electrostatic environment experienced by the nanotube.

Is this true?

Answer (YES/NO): NO